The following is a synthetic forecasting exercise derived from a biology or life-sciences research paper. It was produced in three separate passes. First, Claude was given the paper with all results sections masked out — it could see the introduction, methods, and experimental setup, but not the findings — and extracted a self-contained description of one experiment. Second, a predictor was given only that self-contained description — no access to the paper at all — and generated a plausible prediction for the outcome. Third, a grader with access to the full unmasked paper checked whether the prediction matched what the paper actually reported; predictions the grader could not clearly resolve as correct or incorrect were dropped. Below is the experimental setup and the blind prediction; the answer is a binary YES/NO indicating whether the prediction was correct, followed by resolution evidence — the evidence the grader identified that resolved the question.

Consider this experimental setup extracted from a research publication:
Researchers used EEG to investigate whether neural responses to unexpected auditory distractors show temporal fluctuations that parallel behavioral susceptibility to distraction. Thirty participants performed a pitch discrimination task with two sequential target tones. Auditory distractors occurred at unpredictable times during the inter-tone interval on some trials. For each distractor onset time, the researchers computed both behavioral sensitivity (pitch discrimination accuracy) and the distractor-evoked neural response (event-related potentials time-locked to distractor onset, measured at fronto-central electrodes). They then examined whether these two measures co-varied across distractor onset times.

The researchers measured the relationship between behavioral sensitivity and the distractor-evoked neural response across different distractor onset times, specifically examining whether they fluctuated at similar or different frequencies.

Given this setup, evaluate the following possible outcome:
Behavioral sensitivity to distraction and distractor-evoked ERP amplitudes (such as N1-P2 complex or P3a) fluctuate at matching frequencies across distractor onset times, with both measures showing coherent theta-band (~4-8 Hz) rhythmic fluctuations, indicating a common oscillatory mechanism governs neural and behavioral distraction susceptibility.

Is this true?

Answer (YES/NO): NO